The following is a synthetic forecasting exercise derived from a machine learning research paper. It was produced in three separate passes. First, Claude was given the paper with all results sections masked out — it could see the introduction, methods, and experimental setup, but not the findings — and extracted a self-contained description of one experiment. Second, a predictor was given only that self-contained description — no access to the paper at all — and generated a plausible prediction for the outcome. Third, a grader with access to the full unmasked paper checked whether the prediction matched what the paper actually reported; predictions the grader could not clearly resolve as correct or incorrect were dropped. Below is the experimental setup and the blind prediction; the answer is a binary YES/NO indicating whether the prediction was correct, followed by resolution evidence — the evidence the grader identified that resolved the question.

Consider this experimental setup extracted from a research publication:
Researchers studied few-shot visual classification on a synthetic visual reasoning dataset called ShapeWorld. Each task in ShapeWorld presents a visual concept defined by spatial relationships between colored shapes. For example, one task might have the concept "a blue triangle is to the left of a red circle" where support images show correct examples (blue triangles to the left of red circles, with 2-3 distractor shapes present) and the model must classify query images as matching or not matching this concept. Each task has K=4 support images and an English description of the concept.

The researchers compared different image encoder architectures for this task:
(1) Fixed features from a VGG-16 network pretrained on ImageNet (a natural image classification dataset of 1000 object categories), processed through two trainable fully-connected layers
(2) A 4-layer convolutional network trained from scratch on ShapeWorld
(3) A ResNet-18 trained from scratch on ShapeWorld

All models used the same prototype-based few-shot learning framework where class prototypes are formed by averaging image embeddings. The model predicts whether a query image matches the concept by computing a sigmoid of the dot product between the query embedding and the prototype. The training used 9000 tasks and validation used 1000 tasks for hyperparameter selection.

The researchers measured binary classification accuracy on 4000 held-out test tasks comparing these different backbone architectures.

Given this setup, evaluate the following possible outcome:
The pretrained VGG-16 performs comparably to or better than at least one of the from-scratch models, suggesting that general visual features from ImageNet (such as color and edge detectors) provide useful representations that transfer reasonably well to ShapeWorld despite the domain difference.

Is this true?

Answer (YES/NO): YES